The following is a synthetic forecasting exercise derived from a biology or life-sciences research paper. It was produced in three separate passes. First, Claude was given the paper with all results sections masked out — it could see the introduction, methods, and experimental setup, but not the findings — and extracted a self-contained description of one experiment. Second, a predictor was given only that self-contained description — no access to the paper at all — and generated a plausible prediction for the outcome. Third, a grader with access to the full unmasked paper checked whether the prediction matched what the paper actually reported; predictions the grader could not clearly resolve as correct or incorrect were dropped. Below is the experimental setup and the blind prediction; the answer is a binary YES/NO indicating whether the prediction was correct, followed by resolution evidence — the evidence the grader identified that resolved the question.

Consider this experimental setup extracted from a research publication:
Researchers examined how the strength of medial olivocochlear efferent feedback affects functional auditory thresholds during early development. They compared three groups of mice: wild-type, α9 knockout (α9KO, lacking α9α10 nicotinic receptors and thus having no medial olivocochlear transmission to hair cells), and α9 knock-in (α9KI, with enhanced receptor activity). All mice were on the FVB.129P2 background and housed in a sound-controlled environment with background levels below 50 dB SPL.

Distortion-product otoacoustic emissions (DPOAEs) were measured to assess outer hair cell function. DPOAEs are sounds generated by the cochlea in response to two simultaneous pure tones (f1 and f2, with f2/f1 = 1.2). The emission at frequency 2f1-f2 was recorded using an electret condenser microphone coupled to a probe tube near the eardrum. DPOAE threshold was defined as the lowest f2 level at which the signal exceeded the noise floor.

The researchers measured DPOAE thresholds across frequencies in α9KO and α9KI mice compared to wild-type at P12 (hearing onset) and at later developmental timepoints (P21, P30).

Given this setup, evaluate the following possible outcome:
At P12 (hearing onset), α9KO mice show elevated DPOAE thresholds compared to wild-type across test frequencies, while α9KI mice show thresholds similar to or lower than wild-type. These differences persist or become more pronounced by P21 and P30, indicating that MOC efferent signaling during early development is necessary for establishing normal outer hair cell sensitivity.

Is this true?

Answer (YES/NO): NO